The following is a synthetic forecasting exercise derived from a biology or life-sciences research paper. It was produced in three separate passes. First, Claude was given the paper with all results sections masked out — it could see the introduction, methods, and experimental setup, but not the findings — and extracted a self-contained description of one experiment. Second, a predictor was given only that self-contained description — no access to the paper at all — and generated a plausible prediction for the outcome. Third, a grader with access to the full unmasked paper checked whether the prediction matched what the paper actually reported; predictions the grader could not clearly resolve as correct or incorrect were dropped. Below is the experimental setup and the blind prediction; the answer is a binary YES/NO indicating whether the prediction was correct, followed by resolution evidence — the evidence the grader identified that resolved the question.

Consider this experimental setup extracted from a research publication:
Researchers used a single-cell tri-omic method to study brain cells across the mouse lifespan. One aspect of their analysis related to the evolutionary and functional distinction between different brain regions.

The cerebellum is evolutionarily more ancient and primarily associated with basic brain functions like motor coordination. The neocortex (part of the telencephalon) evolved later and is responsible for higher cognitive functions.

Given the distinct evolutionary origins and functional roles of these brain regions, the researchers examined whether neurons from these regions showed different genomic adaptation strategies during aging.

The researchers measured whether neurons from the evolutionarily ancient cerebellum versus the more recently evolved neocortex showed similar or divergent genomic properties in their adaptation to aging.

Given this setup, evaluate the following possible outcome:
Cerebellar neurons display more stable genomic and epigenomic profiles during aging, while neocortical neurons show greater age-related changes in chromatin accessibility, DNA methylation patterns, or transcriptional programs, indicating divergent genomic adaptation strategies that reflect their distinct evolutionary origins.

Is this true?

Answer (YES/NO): NO